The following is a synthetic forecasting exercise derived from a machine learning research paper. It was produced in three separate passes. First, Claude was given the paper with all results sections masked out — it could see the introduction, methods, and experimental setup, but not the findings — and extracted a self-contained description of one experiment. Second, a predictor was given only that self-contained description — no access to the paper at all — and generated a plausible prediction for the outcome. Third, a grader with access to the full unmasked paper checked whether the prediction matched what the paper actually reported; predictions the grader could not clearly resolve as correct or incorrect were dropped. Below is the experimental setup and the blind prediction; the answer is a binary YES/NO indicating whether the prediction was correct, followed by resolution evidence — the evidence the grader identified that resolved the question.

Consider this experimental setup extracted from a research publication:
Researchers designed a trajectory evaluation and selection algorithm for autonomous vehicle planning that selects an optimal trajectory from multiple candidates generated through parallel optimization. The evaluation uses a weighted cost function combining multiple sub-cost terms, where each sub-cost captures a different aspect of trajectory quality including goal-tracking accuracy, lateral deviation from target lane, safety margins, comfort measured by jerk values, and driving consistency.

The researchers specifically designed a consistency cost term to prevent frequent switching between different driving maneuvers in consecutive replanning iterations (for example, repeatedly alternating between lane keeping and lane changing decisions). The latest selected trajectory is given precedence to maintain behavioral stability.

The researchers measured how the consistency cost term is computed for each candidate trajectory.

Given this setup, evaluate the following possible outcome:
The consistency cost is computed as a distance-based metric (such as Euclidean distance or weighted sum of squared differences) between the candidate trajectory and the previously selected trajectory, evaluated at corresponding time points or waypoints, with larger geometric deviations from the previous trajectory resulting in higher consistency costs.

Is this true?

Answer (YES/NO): NO